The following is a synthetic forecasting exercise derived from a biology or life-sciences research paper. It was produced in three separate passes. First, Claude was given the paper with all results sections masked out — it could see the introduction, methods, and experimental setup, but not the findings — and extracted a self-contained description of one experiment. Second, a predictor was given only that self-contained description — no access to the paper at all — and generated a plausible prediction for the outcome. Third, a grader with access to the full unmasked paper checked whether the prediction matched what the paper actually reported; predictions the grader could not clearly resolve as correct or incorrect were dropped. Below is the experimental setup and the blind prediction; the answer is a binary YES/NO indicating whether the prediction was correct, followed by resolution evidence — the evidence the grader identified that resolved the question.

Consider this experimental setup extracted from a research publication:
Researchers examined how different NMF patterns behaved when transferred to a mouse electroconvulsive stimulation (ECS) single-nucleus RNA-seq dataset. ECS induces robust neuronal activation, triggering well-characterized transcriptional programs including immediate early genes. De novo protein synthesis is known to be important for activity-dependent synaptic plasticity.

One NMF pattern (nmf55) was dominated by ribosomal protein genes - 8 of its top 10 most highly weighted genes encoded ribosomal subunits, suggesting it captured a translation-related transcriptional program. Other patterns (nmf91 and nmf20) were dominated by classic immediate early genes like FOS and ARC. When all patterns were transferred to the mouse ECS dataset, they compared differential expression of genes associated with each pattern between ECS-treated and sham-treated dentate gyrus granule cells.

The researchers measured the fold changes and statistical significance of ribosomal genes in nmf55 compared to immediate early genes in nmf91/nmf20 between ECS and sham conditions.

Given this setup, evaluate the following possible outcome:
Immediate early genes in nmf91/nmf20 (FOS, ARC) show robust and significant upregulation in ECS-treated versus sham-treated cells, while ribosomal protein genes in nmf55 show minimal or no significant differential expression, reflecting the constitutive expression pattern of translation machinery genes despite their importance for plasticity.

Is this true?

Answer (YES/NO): NO